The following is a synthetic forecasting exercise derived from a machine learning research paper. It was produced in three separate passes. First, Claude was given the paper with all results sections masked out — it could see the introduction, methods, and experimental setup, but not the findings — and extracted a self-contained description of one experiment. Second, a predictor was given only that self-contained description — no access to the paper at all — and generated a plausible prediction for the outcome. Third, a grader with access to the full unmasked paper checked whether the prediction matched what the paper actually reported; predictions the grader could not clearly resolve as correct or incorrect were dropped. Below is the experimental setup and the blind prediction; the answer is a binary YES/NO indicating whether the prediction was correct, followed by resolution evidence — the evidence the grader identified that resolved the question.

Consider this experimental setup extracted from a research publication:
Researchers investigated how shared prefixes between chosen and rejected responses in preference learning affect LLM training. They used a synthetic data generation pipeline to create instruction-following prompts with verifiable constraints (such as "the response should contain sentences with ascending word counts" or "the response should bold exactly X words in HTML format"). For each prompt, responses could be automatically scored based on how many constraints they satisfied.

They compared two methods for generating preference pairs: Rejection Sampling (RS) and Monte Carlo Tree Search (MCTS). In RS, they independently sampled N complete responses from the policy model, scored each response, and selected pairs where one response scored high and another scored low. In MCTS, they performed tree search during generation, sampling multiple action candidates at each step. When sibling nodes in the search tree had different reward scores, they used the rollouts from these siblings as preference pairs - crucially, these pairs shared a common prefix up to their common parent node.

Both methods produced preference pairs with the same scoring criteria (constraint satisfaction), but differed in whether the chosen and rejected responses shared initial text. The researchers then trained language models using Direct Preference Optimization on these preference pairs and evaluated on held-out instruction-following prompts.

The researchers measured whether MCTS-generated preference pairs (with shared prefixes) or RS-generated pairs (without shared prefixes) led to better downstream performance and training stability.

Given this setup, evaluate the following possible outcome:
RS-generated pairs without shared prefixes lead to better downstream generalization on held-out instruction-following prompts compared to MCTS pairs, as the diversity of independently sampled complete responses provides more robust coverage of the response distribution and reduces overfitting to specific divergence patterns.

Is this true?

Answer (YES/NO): NO